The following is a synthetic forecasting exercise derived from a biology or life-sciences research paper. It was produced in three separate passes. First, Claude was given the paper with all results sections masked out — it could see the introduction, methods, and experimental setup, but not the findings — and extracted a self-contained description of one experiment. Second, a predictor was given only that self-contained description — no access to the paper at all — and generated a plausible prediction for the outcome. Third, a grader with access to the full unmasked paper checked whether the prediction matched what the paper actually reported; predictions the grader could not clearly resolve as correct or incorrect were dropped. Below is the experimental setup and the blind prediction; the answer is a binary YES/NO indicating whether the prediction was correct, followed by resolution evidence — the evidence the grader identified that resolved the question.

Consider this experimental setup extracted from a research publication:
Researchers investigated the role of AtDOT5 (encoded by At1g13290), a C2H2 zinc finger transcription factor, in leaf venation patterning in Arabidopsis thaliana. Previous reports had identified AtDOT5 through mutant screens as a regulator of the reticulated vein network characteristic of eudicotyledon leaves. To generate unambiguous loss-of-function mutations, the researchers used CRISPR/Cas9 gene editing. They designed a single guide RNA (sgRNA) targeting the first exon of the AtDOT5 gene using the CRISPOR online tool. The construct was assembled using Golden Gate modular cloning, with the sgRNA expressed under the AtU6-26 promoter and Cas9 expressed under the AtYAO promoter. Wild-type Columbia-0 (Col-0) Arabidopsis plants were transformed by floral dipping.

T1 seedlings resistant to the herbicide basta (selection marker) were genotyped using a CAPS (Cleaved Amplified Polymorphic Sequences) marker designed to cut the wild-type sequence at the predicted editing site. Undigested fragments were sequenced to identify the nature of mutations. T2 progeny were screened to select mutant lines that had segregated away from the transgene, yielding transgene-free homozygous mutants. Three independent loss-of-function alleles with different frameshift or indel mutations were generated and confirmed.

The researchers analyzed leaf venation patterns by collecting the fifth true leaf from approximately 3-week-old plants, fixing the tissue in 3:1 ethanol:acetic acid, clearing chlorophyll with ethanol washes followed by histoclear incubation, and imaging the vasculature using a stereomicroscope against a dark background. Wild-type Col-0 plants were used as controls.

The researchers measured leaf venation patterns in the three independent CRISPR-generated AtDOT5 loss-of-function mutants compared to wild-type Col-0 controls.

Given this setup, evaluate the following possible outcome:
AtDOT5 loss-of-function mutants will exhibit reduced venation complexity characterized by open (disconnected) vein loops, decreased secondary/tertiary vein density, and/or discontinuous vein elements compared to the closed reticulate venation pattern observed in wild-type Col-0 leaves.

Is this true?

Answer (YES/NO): NO